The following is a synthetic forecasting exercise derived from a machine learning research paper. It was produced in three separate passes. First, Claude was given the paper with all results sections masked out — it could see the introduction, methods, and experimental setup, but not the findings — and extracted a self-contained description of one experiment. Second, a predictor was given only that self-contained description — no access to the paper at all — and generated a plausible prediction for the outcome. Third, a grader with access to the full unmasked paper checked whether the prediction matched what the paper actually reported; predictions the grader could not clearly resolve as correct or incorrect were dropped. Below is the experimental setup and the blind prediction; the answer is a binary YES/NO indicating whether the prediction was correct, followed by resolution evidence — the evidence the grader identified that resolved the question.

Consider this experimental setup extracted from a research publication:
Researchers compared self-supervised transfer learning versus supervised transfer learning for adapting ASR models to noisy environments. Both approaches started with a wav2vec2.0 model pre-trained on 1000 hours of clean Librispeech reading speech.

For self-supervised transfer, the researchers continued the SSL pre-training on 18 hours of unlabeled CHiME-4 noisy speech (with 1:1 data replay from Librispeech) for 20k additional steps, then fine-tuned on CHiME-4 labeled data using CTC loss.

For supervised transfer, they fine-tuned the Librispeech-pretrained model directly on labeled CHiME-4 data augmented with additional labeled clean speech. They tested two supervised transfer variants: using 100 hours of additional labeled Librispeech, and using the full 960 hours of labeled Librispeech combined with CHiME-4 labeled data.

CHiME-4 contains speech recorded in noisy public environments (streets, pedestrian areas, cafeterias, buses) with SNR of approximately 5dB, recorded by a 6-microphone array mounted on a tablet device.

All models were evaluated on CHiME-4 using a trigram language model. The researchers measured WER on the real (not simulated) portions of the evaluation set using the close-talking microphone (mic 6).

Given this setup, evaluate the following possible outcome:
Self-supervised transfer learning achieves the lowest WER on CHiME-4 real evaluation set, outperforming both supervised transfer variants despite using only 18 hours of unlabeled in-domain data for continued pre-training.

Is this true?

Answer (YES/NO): NO